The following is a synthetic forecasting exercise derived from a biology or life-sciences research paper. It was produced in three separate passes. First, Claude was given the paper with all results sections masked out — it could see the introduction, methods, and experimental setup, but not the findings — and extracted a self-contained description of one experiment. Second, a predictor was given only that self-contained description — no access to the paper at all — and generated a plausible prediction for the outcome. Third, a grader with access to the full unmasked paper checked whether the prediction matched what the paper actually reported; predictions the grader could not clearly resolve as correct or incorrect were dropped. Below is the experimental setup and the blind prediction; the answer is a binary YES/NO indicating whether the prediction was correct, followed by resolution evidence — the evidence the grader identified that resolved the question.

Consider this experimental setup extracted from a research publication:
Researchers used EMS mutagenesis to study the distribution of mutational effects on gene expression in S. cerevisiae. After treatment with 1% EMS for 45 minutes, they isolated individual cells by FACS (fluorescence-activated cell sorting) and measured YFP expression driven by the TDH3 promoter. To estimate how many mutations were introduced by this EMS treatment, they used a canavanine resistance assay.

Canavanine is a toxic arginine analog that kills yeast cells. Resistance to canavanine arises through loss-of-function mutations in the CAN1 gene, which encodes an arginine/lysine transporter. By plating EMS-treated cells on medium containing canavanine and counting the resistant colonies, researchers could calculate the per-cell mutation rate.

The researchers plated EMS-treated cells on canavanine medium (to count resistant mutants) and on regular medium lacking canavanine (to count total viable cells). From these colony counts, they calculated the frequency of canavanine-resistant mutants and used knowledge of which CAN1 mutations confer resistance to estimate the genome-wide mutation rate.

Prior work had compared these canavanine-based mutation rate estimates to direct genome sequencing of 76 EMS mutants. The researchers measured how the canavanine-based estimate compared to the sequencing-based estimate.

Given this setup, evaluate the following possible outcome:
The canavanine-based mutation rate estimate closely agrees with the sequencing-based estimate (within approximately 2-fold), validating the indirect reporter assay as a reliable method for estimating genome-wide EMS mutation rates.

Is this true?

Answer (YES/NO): NO